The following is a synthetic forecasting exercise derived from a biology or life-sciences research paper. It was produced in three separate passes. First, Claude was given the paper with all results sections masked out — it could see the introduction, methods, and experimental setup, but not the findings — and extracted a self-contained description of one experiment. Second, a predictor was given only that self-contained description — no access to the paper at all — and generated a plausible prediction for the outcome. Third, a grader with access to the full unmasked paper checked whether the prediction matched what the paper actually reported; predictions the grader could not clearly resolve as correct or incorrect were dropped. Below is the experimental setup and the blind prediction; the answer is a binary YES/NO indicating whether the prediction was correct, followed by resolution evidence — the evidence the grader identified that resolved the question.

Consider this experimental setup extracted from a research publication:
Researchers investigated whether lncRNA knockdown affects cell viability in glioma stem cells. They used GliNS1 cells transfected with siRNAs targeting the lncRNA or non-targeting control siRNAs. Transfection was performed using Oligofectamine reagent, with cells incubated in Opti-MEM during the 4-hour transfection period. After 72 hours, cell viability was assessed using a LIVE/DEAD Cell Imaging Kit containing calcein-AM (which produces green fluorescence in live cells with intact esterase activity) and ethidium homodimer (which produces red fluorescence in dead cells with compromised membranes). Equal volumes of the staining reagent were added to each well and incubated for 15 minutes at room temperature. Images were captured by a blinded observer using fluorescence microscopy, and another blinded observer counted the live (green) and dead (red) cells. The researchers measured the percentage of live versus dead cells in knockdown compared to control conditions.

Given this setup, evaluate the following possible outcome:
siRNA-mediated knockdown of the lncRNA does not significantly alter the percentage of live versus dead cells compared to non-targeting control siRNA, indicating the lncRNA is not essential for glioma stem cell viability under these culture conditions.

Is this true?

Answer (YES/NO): YES